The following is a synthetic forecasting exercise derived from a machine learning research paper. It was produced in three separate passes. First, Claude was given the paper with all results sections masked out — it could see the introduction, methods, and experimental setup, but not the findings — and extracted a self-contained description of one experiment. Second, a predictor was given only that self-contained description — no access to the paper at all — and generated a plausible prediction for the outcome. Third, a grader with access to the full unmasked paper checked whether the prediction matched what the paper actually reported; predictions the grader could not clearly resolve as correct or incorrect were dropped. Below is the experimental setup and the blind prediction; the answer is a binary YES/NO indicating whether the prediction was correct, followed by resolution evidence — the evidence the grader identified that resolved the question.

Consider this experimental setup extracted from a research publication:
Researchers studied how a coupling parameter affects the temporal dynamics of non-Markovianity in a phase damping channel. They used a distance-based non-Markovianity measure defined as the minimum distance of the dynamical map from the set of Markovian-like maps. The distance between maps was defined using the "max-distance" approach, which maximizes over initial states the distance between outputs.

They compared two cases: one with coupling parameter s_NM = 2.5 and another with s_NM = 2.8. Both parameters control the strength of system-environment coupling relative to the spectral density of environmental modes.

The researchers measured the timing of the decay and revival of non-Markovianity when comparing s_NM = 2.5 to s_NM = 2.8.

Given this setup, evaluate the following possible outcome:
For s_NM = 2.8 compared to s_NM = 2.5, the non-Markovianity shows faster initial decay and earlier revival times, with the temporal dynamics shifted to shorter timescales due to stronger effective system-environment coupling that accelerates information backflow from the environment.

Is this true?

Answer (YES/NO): NO